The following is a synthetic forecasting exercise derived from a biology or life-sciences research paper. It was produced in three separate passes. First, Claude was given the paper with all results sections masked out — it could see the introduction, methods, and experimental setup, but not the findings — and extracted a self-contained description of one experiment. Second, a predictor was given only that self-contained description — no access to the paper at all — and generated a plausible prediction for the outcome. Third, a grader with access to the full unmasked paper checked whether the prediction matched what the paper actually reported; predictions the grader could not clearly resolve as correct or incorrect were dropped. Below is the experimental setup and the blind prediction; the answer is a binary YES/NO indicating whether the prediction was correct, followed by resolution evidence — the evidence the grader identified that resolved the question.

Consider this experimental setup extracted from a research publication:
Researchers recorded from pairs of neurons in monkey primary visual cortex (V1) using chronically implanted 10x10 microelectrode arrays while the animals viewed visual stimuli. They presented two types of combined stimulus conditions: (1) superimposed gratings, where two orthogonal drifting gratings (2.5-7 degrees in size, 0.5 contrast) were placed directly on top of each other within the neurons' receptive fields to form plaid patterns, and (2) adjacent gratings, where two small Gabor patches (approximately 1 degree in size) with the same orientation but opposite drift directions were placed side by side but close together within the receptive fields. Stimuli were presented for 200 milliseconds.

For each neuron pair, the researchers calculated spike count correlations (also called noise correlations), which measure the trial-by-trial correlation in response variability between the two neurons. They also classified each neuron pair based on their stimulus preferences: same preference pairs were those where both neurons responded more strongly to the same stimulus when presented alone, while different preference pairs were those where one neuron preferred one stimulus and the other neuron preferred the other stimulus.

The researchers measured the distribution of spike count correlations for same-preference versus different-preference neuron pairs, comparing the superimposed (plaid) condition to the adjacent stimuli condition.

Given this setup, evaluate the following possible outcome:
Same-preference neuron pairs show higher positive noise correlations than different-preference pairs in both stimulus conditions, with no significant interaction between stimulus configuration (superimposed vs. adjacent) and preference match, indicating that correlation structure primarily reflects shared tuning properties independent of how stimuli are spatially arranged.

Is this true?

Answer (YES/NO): NO